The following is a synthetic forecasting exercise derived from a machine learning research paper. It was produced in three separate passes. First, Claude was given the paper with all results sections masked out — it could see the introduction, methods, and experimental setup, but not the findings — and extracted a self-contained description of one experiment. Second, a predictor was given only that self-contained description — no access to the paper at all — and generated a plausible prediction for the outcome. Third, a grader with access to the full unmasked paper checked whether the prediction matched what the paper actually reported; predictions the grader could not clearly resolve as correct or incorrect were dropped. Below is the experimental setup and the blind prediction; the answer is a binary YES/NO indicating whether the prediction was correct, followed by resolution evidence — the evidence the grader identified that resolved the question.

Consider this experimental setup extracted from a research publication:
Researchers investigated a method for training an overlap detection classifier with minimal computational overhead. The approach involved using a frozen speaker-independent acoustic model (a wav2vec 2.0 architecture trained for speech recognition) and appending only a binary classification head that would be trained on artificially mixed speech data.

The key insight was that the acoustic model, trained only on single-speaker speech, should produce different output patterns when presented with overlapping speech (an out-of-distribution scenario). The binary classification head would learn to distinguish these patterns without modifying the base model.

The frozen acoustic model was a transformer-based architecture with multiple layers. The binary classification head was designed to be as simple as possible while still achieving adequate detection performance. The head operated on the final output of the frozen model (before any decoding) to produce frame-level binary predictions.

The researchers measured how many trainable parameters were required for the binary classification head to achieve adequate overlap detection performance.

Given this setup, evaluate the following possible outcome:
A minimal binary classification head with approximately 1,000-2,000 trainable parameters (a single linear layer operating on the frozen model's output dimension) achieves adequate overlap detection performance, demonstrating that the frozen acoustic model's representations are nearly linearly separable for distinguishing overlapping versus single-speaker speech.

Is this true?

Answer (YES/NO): NO